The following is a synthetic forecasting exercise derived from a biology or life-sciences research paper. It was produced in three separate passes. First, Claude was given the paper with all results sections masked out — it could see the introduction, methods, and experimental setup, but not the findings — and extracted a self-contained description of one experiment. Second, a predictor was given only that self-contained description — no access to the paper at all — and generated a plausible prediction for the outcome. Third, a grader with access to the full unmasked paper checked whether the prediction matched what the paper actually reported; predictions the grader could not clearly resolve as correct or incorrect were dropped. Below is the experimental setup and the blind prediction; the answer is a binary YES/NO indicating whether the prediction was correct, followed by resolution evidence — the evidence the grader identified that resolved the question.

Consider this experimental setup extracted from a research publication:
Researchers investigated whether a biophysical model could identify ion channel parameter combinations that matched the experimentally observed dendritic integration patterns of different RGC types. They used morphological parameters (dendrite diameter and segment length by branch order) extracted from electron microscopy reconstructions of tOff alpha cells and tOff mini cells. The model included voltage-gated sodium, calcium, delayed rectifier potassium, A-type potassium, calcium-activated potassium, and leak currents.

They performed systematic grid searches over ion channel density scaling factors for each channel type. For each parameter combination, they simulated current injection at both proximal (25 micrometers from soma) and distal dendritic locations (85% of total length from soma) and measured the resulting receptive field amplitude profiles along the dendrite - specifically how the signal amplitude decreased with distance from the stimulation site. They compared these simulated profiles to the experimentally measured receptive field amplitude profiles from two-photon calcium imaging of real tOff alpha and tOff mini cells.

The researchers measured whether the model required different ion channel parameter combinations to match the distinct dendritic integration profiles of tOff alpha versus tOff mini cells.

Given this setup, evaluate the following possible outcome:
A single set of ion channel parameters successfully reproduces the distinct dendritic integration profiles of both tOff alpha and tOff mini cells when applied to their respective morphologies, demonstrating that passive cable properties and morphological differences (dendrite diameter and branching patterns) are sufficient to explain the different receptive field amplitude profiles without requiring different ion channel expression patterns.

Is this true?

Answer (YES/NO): NO